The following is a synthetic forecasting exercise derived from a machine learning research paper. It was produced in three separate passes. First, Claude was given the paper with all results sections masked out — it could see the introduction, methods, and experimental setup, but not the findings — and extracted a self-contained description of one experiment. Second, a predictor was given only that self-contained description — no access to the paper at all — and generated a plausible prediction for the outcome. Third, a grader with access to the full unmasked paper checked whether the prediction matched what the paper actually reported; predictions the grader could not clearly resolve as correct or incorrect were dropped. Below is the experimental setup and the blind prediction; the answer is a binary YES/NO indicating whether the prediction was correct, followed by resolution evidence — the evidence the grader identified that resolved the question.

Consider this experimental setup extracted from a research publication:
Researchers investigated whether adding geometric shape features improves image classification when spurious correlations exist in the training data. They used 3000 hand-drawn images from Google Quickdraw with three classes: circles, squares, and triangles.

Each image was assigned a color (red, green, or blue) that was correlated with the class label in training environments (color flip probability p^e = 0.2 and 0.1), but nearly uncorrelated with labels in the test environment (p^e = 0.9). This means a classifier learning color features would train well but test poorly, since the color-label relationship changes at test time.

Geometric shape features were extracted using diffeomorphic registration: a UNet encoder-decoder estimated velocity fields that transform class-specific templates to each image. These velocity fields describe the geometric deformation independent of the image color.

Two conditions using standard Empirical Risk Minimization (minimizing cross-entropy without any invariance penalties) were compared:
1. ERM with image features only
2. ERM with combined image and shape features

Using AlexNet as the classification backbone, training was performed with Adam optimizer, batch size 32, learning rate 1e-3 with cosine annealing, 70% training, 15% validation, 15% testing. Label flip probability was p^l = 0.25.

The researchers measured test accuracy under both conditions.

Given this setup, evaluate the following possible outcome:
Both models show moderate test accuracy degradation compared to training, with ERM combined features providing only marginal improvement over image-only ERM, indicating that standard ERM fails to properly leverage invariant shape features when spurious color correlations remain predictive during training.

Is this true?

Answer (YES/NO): YES